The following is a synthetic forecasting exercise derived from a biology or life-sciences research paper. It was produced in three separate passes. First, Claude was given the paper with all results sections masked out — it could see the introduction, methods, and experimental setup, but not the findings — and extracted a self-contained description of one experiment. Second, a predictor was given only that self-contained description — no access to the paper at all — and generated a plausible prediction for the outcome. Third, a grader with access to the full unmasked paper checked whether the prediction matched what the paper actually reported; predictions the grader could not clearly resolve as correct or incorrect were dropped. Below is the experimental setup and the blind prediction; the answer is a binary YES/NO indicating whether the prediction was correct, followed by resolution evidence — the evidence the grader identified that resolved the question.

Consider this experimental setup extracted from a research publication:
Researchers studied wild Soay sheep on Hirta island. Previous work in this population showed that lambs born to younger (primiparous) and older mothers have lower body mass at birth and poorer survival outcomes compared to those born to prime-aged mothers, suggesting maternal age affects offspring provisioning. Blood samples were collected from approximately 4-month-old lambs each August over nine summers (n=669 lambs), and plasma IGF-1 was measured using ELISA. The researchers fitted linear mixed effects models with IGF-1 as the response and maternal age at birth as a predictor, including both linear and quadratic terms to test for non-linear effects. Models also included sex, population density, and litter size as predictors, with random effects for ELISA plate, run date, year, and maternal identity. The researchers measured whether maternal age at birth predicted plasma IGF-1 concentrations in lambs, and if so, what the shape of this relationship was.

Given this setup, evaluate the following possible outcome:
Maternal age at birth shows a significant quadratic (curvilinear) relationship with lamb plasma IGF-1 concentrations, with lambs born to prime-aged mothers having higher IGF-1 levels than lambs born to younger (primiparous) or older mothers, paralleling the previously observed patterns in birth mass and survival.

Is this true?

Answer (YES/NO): YES